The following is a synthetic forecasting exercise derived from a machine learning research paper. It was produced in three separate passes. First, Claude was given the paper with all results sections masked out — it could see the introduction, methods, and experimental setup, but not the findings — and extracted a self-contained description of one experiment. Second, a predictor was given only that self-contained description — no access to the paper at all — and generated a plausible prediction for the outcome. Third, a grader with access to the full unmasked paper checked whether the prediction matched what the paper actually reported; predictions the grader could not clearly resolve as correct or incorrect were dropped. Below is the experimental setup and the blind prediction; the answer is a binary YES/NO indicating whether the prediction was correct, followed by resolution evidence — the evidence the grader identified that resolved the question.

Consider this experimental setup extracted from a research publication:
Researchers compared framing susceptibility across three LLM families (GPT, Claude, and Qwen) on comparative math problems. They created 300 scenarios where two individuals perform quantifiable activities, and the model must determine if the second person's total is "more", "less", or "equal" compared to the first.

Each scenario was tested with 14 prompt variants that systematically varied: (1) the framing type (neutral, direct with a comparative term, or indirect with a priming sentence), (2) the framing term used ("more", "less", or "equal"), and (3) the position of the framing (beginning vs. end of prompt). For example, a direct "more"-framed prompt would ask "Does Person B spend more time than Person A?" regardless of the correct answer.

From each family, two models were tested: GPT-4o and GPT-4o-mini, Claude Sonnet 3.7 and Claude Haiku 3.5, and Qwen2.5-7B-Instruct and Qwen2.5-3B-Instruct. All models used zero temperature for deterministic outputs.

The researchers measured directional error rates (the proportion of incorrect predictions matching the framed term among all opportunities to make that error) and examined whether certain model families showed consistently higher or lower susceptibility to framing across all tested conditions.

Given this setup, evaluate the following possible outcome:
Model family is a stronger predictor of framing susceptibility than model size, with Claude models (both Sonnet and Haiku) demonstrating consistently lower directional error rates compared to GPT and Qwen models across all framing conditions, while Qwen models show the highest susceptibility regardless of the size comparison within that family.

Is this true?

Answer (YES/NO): NO